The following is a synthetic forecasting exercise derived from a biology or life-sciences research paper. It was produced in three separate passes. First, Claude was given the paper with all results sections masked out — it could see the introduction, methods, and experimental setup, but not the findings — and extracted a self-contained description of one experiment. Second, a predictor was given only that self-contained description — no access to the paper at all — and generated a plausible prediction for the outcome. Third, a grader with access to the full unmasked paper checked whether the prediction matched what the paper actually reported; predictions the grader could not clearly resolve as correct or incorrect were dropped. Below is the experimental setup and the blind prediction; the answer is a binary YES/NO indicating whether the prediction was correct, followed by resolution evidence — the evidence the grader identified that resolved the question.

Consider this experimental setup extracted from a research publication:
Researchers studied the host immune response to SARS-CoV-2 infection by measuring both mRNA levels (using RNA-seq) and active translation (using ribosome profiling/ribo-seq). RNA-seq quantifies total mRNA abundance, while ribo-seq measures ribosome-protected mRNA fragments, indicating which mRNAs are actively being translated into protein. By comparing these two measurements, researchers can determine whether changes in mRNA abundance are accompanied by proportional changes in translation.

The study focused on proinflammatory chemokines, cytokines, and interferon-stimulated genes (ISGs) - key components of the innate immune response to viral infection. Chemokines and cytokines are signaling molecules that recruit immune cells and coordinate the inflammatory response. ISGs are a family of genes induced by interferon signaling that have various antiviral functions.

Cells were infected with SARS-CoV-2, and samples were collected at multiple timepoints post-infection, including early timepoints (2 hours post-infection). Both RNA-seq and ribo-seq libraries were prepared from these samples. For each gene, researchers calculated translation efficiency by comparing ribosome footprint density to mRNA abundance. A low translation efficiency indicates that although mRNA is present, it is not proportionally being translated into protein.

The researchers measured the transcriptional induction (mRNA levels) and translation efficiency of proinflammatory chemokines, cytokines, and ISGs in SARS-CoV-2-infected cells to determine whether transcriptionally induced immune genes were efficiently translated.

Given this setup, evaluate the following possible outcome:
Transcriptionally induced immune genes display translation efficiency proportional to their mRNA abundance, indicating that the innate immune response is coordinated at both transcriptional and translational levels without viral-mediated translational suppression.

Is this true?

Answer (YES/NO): NO